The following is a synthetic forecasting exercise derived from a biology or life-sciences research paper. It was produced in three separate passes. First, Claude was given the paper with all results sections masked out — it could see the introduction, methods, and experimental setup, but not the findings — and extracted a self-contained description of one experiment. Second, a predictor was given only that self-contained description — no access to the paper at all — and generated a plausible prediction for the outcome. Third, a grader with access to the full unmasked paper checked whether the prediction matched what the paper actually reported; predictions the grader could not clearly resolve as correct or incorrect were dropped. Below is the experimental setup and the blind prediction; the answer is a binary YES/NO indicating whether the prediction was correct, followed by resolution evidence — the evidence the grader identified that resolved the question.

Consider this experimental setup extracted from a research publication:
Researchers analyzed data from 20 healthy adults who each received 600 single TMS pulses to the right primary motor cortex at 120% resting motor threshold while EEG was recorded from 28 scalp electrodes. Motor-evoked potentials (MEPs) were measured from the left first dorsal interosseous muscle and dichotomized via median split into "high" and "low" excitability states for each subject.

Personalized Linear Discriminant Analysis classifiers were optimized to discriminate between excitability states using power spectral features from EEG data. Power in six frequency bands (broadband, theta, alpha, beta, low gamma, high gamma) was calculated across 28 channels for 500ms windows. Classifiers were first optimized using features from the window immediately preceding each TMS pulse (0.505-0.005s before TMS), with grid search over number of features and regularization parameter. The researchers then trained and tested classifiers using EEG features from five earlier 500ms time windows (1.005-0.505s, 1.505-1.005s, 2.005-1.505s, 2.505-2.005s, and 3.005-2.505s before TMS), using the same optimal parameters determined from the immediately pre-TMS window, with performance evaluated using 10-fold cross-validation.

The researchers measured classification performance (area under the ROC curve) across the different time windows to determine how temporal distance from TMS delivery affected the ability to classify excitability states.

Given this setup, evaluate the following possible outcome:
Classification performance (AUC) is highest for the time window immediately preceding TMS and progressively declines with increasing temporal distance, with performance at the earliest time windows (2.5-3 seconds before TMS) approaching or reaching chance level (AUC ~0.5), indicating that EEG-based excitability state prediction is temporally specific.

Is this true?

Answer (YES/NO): NO